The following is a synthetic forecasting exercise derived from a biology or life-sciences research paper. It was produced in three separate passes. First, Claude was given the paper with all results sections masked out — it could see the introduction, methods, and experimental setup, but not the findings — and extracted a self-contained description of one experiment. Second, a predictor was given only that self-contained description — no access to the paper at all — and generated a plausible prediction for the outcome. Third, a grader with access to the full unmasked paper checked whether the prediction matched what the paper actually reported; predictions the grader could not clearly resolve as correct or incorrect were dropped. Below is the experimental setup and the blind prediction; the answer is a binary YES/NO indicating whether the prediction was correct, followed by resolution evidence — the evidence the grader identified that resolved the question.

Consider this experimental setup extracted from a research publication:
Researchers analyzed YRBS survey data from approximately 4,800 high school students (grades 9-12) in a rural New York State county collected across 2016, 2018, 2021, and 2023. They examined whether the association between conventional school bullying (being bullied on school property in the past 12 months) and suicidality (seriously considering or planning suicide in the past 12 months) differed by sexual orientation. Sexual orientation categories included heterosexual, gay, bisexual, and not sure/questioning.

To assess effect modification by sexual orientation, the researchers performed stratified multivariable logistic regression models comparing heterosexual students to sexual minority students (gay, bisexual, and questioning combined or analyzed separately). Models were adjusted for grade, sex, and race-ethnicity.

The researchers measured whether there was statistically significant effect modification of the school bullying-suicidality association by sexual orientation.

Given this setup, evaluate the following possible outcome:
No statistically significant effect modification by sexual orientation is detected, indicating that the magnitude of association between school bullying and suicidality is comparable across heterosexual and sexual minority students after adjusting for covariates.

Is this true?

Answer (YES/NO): YES